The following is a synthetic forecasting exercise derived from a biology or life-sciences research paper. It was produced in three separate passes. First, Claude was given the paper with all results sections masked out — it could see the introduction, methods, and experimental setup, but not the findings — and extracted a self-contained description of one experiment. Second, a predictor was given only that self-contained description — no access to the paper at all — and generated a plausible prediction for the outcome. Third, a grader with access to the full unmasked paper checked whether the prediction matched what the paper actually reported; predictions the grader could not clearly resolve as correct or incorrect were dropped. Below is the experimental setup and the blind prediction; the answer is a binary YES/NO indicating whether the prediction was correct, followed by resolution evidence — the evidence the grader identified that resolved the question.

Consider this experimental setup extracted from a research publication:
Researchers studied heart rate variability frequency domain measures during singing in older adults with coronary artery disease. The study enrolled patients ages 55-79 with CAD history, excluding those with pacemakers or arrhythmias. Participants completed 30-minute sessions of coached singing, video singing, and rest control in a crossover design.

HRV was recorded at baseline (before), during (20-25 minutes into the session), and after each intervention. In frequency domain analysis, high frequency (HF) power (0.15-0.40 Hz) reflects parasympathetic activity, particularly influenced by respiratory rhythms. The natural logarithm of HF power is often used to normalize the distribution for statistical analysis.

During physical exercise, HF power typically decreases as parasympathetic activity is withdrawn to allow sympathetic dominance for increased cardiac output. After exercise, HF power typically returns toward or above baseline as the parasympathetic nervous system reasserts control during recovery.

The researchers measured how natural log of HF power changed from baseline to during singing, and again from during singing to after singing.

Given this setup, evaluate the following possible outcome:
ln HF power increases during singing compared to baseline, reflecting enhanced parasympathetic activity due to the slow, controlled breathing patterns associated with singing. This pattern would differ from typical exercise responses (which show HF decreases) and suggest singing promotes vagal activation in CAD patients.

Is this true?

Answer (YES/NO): NO